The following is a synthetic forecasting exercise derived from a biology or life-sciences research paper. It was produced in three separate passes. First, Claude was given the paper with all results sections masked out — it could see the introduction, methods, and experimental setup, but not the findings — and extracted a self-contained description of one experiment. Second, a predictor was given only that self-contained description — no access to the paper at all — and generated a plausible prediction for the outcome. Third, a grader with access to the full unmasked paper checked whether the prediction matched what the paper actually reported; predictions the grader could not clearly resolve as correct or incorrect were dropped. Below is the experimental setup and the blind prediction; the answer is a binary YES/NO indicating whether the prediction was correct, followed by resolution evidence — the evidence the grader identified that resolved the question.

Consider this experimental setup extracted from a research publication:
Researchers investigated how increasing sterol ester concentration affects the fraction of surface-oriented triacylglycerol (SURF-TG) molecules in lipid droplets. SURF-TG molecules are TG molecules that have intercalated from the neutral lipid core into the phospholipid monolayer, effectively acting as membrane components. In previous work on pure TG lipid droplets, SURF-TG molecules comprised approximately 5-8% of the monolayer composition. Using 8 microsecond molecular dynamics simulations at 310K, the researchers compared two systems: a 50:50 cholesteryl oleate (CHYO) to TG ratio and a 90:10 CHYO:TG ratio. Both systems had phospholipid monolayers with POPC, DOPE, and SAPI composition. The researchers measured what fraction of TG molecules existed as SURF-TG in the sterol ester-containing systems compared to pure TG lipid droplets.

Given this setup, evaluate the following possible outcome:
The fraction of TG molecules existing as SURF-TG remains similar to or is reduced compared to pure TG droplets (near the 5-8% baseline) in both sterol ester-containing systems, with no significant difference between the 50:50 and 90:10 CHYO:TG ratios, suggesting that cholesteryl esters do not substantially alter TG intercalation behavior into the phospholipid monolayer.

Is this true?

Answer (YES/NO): NO